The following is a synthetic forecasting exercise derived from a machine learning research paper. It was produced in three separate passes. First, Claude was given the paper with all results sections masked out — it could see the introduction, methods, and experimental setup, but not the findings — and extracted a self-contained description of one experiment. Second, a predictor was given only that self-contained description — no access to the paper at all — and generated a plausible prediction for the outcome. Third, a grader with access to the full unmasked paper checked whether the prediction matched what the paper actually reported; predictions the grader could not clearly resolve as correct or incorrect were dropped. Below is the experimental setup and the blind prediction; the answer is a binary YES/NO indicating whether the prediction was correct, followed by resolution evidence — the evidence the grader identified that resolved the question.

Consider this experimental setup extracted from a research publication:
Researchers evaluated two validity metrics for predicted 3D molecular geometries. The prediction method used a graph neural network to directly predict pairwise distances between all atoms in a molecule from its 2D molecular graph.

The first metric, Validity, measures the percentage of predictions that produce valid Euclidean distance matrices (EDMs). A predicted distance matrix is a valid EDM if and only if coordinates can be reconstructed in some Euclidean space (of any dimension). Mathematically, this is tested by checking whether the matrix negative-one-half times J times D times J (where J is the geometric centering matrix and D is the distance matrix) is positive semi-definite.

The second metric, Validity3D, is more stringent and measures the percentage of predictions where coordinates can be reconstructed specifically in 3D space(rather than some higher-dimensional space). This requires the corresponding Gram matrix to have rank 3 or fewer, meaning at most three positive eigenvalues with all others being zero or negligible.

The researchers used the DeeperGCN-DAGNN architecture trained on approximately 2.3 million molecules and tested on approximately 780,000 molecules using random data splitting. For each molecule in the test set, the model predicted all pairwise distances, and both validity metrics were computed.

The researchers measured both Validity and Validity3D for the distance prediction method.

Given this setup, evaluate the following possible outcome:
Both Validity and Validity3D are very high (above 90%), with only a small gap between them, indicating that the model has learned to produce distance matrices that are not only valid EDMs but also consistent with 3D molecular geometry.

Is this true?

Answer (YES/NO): NO